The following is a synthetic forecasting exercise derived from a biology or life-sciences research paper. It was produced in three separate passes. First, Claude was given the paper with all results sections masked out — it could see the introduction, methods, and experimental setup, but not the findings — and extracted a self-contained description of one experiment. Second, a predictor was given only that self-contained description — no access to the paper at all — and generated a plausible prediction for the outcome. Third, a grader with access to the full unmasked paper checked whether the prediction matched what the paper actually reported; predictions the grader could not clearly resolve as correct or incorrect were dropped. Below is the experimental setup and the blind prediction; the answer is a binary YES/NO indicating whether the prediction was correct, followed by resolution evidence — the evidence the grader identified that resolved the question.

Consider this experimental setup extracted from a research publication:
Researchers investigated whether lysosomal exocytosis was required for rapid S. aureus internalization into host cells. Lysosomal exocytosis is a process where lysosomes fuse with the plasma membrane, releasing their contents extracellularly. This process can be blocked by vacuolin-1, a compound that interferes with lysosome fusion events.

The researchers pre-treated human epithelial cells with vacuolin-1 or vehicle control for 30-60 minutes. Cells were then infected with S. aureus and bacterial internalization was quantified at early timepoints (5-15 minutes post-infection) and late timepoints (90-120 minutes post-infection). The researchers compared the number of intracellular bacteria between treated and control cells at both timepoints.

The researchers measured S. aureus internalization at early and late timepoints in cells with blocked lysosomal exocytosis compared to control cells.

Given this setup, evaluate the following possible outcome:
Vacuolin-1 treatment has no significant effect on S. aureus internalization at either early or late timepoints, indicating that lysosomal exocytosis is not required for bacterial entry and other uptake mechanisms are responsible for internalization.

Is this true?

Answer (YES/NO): NO